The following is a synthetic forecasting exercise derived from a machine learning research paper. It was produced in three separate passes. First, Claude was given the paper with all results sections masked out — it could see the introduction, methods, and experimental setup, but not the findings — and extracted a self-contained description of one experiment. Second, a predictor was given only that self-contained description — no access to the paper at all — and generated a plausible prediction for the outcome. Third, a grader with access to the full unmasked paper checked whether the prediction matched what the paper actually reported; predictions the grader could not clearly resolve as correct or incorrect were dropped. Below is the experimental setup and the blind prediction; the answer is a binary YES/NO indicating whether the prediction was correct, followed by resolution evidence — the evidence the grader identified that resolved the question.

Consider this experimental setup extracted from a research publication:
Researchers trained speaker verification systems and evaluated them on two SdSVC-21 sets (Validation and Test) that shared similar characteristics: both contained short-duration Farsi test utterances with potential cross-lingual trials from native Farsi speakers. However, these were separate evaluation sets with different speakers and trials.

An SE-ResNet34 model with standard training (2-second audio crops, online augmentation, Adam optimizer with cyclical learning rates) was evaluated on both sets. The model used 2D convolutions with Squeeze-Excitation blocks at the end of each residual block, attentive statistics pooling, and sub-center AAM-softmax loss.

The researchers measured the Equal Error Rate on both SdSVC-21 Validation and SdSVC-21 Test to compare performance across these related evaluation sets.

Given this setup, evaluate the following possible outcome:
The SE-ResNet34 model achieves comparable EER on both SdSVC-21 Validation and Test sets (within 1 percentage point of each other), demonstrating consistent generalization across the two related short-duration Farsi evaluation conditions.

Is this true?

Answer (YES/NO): YES